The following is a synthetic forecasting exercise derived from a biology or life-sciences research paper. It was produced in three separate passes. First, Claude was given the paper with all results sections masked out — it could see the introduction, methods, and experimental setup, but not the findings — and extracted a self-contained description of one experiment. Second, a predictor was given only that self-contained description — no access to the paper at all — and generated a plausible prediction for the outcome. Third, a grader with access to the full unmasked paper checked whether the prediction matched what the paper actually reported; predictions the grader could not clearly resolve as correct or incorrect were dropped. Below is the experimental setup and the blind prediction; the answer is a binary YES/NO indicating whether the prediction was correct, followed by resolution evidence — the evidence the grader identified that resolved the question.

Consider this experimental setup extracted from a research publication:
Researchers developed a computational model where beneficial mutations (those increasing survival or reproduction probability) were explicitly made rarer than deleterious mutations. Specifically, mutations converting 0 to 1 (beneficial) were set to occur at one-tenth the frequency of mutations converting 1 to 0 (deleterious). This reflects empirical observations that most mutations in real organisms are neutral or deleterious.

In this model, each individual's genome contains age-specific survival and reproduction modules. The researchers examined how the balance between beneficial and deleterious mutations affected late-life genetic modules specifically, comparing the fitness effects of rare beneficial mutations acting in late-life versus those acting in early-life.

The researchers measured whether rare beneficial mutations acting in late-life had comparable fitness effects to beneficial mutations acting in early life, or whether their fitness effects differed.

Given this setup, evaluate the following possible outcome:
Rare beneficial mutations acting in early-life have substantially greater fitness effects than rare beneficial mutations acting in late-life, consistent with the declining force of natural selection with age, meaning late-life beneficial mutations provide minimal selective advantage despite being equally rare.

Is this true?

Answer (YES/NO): YES